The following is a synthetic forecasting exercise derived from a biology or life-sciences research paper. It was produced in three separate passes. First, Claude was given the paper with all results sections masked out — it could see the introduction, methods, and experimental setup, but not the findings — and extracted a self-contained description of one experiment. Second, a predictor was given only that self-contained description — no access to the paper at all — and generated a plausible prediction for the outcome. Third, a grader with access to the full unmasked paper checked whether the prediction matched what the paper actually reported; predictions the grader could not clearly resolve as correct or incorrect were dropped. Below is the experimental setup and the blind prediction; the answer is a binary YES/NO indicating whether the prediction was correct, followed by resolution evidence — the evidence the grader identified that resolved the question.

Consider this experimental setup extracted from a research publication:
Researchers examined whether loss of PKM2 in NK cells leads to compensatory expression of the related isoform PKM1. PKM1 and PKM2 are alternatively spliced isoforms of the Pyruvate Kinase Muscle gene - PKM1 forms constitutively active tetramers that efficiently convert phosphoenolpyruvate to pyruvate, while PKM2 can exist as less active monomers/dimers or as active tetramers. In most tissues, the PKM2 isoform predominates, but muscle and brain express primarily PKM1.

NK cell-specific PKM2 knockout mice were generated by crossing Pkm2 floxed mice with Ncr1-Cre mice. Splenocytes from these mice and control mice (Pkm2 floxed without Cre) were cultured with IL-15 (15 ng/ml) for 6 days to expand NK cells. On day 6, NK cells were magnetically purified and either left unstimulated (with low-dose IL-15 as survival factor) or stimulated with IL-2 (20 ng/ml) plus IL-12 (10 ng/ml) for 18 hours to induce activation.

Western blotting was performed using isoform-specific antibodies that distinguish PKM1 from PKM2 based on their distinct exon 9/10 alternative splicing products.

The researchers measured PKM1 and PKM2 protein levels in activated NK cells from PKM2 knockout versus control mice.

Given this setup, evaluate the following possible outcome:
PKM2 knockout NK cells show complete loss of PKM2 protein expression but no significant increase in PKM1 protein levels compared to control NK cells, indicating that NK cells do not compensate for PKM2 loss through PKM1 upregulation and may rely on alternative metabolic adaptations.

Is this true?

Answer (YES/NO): NO